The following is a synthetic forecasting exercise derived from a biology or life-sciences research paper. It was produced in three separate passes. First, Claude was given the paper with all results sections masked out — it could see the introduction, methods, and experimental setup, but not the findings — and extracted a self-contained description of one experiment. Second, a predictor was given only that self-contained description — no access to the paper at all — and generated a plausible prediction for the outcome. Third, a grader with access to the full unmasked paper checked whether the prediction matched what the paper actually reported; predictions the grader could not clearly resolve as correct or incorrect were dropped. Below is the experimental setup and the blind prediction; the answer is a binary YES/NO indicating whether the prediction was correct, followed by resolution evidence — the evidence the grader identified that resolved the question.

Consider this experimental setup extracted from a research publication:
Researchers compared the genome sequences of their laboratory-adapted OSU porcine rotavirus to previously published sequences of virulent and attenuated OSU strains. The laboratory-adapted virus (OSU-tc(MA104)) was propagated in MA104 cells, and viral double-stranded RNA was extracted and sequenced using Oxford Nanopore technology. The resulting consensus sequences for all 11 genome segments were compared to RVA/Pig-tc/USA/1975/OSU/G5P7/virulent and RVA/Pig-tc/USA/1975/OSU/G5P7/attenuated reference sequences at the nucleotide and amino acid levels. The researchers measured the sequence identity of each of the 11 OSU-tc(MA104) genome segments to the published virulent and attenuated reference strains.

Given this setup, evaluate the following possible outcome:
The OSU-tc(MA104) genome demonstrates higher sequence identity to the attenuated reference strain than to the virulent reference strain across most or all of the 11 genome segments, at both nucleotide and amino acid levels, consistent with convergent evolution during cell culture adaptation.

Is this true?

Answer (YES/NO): NO